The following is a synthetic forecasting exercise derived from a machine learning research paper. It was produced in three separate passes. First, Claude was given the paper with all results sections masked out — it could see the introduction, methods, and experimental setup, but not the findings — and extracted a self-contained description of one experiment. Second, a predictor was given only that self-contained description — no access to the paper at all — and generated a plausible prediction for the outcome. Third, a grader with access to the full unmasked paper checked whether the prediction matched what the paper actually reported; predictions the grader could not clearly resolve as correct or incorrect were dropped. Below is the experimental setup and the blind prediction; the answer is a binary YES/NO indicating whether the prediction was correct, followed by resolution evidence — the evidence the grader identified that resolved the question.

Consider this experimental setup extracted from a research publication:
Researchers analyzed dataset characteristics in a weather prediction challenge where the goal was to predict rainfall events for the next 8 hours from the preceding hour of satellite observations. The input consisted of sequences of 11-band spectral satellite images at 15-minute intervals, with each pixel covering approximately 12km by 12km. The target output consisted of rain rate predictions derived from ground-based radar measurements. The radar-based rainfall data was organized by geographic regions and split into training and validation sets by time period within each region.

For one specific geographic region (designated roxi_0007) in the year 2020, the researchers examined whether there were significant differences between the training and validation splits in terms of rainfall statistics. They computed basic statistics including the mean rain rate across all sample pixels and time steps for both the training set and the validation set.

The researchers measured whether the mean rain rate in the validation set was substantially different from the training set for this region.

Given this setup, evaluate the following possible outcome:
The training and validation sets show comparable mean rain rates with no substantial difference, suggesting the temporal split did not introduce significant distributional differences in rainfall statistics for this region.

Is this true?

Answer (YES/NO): NO